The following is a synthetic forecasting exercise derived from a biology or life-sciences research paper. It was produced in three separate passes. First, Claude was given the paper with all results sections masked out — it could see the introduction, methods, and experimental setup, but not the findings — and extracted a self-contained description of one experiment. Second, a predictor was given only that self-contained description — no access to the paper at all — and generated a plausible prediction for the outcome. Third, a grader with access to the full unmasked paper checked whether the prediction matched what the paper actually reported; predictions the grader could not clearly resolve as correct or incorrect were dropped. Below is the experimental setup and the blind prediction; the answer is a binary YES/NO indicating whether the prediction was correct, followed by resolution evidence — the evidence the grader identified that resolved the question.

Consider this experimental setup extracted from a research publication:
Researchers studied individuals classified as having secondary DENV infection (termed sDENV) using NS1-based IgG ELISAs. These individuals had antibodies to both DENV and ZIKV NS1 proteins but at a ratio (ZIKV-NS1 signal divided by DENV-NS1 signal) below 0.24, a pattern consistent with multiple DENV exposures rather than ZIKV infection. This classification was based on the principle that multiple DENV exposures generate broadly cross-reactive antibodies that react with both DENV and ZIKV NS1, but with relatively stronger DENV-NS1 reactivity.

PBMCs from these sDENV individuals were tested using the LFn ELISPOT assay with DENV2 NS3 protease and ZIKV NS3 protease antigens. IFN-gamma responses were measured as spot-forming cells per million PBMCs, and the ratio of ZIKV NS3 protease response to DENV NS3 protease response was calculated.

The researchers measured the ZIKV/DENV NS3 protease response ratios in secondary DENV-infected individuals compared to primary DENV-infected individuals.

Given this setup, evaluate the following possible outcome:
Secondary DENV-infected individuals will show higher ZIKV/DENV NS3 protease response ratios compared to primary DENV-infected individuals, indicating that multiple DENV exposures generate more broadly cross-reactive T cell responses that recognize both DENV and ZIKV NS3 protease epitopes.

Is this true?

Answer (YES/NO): NO